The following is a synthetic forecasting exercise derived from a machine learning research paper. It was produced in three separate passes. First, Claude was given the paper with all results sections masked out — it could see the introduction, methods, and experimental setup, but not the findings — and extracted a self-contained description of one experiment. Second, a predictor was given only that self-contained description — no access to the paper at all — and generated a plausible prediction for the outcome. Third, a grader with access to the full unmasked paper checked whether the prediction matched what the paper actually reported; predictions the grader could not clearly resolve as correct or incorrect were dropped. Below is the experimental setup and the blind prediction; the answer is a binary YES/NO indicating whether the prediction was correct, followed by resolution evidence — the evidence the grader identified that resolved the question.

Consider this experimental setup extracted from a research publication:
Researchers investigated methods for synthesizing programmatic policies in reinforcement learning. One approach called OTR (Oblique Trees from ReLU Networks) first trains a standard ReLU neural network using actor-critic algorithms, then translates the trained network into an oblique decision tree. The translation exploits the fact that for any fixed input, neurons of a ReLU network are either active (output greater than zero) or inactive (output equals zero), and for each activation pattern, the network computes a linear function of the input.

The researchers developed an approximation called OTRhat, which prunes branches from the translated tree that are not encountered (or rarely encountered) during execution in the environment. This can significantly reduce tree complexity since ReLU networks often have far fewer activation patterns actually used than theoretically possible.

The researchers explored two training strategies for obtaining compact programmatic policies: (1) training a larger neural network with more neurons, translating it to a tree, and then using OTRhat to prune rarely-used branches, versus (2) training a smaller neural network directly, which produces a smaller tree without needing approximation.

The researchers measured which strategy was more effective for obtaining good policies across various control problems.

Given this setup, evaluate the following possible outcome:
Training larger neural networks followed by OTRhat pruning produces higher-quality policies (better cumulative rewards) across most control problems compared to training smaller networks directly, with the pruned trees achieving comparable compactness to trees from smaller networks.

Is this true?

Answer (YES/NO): NO